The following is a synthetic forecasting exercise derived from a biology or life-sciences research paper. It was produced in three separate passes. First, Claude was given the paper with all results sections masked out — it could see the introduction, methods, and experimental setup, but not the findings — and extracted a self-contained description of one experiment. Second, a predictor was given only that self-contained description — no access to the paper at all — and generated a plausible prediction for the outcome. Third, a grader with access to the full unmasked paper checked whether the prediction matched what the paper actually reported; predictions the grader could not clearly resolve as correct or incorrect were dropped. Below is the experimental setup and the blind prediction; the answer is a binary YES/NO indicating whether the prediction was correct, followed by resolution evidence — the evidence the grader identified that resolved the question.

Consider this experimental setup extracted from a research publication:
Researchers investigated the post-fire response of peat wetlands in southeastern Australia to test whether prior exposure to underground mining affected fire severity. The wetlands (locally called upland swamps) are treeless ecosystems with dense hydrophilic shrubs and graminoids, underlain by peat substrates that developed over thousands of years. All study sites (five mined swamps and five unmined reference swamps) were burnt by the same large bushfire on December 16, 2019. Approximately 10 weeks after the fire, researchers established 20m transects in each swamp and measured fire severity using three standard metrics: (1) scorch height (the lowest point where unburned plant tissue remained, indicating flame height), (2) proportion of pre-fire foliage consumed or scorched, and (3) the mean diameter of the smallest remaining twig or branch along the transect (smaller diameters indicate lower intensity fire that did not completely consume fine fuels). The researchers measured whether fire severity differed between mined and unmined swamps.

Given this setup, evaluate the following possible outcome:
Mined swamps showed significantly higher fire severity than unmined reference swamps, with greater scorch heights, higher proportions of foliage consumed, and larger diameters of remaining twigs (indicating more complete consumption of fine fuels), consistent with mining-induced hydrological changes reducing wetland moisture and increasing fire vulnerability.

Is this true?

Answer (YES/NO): NO